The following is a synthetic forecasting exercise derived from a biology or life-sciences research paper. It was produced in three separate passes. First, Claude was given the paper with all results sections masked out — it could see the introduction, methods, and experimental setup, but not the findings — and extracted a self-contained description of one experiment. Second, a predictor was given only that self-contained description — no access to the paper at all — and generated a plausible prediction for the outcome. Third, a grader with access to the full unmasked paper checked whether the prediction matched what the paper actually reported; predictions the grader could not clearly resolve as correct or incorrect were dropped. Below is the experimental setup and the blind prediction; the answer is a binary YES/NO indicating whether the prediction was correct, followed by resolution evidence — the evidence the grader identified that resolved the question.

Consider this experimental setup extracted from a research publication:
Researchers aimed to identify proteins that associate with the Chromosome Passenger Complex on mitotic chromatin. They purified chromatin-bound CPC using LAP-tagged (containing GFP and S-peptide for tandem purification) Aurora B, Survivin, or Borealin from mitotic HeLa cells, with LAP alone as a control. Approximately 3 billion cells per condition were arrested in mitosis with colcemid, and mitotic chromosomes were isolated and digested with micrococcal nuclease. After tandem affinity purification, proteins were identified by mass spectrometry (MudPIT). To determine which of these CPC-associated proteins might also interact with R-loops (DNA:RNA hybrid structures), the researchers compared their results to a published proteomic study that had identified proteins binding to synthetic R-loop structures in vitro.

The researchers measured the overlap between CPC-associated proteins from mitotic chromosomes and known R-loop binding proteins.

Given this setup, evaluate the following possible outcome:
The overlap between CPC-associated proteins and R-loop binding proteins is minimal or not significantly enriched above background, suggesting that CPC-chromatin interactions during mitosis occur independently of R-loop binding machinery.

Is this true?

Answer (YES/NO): NO